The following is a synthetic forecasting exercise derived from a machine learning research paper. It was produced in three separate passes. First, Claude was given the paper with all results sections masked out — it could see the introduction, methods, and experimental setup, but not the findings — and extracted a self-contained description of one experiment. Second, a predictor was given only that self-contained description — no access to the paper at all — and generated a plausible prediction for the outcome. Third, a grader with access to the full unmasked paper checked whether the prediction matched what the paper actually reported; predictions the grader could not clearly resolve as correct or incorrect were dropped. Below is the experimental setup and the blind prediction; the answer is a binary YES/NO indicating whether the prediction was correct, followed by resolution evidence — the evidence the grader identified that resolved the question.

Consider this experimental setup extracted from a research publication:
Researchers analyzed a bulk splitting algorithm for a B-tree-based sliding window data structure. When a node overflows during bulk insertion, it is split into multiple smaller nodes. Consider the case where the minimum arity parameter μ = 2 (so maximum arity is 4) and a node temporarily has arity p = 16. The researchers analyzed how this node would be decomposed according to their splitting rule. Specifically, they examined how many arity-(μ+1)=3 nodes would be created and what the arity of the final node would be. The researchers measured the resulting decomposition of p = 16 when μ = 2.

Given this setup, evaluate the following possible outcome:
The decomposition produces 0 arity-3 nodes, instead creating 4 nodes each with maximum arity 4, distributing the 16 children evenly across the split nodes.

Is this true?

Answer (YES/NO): NO